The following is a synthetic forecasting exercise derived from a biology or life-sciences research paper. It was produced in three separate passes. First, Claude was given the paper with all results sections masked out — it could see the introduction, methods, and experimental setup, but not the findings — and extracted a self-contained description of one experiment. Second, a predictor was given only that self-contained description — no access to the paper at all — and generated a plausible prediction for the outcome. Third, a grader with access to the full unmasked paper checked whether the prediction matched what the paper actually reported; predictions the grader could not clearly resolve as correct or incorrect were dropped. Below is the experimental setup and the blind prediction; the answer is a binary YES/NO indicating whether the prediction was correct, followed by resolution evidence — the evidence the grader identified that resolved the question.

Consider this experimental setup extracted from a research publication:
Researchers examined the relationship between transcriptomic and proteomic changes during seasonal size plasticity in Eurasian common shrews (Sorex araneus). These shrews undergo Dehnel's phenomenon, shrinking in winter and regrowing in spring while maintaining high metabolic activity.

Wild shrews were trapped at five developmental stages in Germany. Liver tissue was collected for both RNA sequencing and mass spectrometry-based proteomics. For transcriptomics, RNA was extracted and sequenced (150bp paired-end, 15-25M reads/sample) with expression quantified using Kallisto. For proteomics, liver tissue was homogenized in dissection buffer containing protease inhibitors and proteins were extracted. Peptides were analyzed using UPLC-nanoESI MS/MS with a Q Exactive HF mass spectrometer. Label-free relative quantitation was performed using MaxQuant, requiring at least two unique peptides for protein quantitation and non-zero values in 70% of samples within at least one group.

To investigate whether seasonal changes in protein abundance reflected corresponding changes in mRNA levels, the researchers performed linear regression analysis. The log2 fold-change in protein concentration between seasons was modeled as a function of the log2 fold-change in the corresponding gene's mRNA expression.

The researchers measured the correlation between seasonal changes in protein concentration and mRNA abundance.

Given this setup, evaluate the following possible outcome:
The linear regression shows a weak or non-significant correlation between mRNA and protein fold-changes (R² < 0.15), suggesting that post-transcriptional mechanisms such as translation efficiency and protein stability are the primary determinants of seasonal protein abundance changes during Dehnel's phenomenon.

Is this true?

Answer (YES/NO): YES